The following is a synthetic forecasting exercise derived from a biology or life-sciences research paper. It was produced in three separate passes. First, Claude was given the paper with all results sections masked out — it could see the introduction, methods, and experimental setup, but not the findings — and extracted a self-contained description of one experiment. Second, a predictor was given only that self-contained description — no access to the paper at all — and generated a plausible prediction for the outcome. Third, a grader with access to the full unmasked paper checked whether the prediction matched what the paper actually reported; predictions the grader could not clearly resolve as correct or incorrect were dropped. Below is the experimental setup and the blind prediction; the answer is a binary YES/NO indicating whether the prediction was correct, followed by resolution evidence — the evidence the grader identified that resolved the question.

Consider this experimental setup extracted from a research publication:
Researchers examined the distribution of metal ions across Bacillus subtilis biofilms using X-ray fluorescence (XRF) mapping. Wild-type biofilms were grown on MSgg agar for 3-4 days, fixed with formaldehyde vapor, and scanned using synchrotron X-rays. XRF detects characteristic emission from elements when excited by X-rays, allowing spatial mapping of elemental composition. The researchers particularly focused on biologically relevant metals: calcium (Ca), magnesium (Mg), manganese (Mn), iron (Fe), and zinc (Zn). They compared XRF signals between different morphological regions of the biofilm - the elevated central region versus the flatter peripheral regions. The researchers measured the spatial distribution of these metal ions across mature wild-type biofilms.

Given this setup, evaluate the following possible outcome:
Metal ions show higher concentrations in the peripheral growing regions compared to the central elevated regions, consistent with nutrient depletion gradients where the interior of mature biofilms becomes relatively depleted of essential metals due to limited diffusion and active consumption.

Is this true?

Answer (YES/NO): NO